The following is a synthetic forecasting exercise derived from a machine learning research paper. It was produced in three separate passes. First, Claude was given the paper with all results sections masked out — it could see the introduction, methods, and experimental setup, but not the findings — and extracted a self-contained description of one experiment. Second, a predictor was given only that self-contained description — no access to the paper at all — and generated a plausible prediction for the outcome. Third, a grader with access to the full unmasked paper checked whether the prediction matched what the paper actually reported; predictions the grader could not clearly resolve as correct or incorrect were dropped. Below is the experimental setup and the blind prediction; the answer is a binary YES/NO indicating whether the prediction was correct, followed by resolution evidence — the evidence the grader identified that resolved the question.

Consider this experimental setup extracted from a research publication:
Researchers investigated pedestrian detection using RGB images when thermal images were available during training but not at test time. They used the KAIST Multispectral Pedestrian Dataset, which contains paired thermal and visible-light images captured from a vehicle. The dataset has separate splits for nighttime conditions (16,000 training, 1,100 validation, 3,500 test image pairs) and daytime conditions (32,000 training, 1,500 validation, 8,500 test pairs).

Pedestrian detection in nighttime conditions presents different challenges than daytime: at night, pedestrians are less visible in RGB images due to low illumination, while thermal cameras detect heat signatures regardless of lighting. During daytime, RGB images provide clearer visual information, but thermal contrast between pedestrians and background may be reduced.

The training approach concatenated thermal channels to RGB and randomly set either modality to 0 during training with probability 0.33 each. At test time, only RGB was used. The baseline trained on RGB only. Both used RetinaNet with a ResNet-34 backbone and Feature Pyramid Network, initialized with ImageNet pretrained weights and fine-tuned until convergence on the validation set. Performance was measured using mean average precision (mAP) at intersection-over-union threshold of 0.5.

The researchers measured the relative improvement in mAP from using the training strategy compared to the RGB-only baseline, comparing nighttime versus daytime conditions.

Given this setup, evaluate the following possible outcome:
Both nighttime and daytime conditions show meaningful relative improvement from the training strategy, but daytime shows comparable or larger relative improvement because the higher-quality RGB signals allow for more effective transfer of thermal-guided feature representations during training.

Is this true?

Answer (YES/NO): NO